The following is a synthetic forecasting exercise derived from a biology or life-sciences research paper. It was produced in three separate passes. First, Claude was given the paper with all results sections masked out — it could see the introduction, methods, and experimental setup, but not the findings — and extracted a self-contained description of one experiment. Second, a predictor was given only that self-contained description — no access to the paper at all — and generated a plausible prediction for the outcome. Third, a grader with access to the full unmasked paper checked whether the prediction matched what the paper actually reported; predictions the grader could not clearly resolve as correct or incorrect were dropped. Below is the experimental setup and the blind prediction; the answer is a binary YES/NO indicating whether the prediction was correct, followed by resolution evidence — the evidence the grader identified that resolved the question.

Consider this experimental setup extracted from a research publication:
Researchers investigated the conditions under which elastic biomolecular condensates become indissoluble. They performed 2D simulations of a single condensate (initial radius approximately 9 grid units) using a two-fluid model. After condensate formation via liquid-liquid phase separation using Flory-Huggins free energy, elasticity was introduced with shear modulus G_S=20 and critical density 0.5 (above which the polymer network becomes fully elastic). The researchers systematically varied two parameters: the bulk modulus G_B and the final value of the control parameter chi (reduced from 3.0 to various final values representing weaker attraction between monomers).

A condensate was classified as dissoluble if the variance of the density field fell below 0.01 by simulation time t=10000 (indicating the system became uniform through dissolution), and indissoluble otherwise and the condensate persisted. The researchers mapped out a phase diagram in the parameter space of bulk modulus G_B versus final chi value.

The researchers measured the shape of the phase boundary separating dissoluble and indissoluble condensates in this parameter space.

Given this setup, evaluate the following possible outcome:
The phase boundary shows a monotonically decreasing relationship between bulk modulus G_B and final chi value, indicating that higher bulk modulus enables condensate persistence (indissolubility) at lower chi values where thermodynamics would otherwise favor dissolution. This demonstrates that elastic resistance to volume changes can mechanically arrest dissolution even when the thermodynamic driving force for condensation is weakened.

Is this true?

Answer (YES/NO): YES